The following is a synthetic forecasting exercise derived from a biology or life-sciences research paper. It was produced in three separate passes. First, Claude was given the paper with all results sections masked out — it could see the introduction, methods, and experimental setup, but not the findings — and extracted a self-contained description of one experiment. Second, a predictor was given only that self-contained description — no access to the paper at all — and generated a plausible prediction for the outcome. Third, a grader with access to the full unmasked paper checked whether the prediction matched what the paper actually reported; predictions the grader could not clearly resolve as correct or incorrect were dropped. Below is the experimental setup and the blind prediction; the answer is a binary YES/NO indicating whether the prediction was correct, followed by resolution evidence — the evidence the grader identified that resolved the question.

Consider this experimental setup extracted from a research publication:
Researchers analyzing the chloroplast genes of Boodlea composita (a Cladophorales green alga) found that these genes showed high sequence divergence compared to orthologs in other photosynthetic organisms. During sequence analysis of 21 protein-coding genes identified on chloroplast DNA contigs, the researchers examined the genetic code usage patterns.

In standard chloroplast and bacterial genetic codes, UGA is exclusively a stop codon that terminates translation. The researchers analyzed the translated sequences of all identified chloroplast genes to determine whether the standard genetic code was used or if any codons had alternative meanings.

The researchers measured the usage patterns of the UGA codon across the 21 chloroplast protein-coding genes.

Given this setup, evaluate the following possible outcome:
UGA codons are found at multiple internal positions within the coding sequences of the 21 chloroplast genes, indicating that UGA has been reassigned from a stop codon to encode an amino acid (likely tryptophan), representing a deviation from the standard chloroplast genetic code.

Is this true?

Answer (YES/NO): NO